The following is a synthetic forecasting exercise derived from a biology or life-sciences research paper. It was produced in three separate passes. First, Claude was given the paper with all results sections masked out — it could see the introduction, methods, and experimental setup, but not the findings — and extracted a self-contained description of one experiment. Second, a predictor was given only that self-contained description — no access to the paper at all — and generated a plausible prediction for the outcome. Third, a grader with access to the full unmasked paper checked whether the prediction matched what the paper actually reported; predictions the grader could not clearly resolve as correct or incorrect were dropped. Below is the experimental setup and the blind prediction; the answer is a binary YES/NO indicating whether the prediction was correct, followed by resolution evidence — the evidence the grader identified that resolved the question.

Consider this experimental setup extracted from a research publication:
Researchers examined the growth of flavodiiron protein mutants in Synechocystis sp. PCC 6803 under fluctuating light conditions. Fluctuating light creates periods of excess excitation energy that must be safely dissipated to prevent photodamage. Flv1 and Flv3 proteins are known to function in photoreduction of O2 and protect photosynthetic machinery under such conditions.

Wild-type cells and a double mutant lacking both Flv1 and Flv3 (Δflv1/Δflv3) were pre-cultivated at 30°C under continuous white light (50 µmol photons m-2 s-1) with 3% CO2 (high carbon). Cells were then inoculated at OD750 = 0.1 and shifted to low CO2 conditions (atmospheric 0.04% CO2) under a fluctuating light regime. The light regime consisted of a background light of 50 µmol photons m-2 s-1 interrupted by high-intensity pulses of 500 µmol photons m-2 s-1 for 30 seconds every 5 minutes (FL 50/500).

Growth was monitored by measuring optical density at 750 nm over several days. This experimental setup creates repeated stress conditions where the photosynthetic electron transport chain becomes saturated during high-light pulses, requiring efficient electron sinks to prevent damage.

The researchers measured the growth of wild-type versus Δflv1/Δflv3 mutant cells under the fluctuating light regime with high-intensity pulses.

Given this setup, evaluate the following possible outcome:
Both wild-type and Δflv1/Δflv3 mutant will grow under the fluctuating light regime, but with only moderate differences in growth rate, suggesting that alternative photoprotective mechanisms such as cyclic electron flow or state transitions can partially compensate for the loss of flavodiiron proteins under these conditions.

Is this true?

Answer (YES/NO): YES